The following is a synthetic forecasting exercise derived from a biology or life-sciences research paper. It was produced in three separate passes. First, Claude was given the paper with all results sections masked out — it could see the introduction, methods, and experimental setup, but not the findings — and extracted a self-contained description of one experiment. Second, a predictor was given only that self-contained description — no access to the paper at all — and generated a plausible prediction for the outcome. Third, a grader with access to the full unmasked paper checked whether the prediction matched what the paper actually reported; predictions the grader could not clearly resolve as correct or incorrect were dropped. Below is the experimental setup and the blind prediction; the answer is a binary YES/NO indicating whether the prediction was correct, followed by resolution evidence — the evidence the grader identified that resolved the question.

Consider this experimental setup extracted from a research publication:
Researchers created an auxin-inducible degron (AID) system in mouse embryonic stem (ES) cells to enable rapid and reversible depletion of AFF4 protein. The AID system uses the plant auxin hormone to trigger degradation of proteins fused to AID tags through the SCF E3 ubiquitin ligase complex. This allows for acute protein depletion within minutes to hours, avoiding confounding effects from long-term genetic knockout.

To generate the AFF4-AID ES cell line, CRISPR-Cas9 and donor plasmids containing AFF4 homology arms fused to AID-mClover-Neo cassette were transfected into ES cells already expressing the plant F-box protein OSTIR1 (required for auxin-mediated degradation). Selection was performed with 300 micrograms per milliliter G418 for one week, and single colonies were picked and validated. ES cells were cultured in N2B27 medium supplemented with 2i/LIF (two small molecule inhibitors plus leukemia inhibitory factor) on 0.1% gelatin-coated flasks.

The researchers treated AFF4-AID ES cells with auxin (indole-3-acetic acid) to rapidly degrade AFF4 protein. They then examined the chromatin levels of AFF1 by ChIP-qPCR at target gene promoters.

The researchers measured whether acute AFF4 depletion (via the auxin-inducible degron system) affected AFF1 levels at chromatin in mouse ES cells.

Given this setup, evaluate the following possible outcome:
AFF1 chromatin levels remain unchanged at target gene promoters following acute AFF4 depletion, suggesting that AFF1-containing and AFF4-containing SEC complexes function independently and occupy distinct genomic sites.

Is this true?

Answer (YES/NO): NO